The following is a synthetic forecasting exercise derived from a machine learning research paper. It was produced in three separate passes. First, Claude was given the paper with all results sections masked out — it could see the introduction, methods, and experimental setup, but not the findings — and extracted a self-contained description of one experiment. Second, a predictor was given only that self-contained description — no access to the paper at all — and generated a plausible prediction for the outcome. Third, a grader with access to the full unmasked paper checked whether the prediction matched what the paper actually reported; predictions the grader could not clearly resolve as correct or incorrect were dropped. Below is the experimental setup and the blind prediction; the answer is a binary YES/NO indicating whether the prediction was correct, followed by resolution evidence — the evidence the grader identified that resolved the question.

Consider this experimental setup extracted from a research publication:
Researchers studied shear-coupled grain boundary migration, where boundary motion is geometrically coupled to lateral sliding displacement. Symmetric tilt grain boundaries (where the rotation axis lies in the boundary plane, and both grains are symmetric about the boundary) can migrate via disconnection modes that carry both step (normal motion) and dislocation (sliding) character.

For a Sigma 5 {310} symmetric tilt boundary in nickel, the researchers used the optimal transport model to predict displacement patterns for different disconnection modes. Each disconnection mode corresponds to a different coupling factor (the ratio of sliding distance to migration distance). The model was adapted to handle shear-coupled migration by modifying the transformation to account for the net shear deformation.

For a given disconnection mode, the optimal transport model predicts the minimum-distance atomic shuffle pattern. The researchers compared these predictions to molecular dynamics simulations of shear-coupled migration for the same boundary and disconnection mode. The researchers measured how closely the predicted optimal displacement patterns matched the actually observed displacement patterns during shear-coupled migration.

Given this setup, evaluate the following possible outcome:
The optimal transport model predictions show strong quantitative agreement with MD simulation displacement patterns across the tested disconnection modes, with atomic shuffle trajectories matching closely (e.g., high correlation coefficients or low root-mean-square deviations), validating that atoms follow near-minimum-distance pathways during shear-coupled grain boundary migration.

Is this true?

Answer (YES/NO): NO